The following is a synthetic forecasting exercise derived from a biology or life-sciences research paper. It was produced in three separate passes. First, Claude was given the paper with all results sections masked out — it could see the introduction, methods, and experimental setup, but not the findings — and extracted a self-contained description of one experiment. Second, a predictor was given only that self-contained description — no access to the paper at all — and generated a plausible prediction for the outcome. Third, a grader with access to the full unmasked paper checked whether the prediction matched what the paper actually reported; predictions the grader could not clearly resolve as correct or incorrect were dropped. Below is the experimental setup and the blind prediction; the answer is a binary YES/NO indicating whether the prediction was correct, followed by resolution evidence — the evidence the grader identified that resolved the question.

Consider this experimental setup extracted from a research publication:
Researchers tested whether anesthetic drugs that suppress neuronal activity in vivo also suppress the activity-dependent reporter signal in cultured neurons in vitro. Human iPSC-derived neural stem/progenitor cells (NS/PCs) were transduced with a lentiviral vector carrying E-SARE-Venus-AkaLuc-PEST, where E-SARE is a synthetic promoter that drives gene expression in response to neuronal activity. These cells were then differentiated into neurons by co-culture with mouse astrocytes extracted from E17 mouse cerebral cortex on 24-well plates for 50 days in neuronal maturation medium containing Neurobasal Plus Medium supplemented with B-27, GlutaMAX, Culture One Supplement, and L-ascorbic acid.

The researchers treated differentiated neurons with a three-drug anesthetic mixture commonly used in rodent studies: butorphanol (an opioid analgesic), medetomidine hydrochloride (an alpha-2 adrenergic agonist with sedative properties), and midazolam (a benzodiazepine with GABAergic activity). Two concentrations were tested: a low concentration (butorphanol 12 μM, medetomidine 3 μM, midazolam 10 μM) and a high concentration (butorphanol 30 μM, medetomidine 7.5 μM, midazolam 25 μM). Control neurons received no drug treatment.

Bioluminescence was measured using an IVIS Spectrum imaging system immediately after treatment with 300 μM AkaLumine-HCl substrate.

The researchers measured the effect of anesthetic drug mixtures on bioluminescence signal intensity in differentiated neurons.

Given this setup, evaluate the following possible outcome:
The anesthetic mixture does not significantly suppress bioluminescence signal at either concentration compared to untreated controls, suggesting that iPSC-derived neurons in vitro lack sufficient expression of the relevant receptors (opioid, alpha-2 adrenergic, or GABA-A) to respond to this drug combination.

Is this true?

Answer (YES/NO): YES